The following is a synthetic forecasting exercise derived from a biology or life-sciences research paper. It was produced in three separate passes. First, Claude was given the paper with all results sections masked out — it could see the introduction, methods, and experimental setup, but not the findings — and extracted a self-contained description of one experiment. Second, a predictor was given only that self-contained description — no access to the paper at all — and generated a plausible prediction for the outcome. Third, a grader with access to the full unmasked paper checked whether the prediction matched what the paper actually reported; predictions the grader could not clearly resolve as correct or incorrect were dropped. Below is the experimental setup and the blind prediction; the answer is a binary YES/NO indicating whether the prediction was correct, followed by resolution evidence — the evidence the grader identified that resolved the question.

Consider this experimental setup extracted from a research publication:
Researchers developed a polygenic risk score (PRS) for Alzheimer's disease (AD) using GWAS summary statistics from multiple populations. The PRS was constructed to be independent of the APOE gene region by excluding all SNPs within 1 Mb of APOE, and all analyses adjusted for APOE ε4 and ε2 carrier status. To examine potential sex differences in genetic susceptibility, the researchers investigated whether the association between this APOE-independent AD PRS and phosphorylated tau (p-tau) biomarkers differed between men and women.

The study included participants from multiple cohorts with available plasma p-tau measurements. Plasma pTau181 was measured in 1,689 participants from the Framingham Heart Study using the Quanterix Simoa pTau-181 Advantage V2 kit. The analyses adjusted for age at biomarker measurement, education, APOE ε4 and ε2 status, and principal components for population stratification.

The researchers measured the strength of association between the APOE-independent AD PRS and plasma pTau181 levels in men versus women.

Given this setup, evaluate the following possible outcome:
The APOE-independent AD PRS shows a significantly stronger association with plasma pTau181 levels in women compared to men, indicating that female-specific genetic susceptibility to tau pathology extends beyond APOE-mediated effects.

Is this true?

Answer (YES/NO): YES